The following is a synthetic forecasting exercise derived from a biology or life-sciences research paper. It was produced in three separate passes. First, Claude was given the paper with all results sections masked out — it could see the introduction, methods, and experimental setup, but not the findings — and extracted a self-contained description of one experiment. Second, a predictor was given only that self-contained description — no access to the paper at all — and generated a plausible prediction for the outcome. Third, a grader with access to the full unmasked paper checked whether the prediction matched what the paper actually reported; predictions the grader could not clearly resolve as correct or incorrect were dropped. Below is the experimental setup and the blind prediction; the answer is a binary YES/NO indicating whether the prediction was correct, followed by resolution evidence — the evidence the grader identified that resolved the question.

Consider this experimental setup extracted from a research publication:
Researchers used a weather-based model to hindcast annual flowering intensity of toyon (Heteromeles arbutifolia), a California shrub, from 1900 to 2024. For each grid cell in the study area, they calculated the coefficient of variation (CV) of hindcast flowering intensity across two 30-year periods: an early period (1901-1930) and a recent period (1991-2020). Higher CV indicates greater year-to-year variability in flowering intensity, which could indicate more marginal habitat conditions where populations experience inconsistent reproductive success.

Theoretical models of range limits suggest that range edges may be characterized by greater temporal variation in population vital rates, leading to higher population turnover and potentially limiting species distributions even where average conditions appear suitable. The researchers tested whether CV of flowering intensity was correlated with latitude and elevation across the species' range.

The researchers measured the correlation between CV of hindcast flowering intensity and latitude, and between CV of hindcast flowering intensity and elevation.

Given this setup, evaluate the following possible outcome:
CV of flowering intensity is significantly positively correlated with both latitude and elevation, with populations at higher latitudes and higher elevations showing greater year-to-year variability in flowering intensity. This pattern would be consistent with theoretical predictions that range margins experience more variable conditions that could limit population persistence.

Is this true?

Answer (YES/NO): NO